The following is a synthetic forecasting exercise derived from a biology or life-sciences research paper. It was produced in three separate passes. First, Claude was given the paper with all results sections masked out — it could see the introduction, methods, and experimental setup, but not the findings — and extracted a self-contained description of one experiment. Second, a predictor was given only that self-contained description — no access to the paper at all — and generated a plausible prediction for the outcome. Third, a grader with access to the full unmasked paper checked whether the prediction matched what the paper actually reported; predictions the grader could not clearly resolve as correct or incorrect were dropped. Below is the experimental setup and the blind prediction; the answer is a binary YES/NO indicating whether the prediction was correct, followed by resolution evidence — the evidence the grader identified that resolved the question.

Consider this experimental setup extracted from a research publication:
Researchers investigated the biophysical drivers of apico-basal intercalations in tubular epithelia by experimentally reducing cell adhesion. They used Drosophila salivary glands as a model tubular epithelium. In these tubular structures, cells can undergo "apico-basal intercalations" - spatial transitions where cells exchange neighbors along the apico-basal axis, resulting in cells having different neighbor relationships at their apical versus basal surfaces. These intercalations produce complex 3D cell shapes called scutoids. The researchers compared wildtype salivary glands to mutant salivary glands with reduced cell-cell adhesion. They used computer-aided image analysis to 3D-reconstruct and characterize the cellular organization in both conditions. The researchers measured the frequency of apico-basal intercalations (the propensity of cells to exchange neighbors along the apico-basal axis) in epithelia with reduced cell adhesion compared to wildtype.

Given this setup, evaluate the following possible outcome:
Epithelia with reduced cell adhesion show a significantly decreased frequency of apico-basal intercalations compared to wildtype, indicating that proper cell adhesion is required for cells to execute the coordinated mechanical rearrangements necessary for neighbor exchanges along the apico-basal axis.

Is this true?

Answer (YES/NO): NO